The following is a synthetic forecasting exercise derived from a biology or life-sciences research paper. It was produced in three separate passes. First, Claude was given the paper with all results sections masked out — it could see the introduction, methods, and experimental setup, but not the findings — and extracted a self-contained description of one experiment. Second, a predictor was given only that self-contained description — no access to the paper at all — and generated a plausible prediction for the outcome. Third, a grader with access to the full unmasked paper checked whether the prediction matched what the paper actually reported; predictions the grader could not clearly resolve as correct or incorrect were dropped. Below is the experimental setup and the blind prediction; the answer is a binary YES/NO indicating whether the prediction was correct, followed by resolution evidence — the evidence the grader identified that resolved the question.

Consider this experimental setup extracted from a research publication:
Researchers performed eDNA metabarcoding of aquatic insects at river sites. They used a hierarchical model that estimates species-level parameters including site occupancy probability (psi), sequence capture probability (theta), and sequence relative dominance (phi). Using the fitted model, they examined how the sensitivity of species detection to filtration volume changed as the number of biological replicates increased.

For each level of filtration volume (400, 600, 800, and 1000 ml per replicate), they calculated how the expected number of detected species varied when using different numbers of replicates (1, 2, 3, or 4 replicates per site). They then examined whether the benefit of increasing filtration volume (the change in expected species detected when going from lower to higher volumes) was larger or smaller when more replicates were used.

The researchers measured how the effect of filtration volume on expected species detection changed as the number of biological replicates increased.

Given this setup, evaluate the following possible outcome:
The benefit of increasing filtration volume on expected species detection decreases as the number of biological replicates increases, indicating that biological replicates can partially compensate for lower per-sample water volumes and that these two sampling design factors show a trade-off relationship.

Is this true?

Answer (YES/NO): YES